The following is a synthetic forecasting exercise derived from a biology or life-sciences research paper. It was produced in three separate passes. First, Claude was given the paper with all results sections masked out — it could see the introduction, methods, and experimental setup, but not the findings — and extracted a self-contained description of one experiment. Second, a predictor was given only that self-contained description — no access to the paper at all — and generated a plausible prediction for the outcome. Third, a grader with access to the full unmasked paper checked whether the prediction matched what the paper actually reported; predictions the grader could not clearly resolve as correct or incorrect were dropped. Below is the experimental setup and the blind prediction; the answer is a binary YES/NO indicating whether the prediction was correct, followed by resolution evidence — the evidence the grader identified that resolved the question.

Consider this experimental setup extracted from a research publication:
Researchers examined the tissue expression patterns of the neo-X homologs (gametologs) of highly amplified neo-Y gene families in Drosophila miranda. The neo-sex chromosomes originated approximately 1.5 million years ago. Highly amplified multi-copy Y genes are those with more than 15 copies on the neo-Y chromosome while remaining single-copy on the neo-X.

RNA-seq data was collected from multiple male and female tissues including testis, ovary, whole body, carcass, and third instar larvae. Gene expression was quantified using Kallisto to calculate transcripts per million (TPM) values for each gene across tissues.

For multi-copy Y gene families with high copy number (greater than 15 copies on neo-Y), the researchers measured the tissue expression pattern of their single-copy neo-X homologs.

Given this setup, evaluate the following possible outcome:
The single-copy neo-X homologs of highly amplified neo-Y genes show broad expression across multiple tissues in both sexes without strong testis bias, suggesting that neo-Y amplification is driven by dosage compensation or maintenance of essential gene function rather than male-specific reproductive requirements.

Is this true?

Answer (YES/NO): NO